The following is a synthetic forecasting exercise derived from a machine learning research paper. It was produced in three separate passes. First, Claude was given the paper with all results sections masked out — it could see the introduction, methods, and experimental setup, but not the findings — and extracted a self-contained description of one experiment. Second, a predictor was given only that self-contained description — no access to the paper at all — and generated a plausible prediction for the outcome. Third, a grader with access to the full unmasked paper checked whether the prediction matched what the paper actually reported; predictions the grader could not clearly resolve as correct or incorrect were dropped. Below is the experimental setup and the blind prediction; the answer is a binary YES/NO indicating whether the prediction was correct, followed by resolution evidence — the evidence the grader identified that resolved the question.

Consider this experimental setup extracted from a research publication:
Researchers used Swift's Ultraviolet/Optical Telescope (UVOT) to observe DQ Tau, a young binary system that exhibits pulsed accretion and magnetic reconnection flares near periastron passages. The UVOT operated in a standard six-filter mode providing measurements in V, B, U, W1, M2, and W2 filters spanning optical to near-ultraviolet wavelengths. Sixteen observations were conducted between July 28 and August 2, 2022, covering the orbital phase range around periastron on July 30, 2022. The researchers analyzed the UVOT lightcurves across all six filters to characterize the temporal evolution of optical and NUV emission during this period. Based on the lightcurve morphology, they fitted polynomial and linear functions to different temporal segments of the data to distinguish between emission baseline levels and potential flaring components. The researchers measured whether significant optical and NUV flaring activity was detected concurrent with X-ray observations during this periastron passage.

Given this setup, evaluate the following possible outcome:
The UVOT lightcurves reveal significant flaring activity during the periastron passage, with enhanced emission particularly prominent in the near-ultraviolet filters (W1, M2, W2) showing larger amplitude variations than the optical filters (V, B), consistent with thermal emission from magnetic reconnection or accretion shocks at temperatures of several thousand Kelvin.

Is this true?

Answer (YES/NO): NO